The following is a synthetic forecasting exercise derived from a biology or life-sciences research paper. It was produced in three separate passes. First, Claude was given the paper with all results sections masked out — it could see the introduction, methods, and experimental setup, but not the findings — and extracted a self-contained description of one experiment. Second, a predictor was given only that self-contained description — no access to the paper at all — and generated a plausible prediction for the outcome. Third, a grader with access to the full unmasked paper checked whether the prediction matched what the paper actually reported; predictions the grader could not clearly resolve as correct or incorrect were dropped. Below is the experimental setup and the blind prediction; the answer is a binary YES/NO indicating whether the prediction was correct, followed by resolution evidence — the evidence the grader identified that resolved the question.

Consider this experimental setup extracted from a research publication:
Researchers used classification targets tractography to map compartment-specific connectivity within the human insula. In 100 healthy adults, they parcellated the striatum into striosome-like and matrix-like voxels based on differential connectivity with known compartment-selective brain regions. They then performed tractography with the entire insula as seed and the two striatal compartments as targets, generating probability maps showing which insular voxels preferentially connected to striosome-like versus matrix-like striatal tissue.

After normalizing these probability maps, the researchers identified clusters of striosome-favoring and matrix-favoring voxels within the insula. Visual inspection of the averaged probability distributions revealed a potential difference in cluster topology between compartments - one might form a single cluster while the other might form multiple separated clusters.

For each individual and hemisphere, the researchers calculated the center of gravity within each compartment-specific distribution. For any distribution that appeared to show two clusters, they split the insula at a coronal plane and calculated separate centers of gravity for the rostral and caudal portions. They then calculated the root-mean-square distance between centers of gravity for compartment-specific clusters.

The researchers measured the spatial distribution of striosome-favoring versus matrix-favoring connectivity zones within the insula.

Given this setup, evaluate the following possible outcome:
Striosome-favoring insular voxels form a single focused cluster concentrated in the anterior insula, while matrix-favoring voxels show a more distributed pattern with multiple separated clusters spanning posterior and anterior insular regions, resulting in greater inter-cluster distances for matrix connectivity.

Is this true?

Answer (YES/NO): NO